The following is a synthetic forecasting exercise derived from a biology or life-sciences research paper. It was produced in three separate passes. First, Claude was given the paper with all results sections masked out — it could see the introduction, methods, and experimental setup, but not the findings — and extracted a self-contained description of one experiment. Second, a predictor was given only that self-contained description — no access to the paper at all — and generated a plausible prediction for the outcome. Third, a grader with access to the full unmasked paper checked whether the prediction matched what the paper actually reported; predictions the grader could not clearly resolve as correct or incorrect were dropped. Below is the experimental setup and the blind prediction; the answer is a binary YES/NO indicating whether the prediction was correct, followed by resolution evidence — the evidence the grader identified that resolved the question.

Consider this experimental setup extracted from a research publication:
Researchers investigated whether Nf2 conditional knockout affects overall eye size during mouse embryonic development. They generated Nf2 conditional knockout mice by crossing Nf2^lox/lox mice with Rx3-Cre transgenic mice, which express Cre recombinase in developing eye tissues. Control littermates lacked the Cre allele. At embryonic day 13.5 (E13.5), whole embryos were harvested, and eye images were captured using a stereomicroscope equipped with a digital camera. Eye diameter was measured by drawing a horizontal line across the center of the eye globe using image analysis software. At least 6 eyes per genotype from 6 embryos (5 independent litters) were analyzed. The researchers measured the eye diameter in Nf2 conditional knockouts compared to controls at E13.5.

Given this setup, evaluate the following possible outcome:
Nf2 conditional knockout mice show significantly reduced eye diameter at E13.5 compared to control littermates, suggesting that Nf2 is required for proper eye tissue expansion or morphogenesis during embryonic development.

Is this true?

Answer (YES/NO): NO